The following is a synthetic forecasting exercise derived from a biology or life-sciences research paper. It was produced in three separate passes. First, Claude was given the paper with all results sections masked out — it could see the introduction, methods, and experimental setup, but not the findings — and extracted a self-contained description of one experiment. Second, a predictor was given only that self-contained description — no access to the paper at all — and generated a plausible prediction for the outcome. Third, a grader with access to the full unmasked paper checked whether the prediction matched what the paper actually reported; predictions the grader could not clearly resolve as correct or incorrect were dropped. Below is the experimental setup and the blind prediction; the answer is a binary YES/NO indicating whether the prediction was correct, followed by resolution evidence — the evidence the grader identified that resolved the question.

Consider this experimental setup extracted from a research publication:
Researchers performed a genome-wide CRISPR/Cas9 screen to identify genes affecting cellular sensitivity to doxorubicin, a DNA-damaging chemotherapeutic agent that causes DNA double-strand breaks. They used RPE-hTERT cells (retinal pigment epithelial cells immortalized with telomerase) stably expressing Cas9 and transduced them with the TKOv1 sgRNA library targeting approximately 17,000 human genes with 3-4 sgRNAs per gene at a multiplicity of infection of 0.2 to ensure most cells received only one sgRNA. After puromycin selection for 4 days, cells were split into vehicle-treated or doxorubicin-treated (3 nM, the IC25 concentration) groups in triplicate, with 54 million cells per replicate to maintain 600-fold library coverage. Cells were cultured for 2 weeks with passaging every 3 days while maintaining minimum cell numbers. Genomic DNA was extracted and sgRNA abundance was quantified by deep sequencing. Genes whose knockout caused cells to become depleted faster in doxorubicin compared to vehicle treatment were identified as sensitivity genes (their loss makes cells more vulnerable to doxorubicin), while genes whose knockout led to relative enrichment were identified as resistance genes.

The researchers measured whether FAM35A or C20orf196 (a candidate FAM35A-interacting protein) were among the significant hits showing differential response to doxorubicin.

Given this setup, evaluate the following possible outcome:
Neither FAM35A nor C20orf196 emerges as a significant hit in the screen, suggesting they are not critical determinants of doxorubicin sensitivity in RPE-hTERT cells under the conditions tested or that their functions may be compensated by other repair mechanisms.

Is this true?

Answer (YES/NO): NO